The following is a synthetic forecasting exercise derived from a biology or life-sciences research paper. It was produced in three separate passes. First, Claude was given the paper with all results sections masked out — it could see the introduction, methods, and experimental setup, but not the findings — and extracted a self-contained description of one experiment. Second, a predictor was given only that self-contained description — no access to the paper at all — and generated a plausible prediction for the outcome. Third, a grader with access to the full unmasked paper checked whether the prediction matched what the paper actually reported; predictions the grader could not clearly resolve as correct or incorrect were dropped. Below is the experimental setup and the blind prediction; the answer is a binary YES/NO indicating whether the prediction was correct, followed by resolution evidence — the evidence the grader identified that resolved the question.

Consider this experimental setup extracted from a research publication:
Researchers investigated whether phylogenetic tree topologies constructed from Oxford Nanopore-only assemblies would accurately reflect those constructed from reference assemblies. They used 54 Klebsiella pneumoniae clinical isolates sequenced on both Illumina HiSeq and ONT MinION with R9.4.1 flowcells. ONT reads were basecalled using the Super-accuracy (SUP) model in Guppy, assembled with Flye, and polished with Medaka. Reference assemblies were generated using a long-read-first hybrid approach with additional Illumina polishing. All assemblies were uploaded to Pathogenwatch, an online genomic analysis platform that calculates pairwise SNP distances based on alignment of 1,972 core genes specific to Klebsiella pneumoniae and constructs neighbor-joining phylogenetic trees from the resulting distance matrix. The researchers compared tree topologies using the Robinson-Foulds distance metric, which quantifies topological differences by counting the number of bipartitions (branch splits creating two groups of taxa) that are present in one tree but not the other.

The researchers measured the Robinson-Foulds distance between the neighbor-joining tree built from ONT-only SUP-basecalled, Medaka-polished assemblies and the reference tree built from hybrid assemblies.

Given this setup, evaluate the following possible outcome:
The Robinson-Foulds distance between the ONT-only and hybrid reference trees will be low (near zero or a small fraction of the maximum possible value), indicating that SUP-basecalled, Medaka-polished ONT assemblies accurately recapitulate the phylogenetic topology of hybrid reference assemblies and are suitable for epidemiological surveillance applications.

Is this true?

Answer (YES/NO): NO